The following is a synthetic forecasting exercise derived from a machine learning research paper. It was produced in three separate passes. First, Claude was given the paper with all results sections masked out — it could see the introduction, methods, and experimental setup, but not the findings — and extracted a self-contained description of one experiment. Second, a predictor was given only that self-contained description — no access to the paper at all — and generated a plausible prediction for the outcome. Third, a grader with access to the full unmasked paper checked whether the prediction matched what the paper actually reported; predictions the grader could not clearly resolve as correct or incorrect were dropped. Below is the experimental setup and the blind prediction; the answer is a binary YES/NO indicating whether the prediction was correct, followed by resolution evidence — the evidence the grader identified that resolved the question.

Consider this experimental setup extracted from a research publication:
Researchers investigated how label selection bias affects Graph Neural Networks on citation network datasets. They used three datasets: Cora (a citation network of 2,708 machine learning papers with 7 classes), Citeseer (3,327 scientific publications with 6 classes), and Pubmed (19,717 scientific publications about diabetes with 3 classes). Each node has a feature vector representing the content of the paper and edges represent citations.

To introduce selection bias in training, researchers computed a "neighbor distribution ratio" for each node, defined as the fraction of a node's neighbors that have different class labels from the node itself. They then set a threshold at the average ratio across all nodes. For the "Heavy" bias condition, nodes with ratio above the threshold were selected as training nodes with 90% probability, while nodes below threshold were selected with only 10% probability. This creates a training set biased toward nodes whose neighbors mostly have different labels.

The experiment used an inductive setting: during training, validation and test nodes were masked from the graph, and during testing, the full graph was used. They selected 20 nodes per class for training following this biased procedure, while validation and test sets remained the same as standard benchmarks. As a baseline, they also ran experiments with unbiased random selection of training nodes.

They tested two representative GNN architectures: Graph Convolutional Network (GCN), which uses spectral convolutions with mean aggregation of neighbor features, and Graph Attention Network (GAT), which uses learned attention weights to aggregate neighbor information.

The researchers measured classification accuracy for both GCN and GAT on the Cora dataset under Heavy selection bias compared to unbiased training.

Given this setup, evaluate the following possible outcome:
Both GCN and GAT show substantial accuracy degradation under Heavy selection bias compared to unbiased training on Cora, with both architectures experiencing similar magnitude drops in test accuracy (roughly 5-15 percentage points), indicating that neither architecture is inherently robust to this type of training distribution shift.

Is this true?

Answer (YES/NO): YES